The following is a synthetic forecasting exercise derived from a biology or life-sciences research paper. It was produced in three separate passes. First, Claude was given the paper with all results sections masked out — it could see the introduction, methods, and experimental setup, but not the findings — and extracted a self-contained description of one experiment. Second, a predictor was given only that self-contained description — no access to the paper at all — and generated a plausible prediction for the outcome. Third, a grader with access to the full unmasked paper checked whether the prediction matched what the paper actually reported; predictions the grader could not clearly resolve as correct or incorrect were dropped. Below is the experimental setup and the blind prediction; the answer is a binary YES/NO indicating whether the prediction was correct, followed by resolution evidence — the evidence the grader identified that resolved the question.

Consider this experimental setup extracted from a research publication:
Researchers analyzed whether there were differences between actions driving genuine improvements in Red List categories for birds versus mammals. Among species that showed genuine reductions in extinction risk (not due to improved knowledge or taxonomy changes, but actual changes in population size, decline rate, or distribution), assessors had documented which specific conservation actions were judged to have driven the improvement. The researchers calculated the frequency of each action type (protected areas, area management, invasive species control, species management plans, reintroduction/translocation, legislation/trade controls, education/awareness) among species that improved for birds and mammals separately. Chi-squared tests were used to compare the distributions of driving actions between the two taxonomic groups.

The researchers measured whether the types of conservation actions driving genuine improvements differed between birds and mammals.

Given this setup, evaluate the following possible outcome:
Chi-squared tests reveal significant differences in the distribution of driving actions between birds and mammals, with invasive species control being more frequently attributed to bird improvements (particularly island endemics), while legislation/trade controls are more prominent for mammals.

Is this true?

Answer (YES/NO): NO